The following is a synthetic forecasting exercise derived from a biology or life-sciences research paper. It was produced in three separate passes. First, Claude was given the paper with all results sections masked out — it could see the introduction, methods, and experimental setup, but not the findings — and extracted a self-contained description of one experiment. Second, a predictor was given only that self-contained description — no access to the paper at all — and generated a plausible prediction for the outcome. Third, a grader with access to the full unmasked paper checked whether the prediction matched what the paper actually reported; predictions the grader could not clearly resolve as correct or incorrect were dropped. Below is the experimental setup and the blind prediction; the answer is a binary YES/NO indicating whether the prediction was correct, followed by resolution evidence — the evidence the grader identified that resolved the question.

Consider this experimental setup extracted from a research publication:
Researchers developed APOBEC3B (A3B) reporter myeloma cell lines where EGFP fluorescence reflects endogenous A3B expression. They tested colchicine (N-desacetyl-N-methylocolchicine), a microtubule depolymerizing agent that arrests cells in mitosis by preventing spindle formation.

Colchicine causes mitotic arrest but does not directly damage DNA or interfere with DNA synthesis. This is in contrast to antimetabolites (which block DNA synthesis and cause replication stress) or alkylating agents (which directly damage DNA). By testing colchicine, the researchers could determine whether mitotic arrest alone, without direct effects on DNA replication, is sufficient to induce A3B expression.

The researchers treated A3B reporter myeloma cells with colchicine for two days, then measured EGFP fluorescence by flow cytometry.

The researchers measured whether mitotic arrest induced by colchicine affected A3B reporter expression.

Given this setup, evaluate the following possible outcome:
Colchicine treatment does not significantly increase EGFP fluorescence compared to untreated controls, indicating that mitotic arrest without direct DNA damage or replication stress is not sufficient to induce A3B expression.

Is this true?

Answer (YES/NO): NO